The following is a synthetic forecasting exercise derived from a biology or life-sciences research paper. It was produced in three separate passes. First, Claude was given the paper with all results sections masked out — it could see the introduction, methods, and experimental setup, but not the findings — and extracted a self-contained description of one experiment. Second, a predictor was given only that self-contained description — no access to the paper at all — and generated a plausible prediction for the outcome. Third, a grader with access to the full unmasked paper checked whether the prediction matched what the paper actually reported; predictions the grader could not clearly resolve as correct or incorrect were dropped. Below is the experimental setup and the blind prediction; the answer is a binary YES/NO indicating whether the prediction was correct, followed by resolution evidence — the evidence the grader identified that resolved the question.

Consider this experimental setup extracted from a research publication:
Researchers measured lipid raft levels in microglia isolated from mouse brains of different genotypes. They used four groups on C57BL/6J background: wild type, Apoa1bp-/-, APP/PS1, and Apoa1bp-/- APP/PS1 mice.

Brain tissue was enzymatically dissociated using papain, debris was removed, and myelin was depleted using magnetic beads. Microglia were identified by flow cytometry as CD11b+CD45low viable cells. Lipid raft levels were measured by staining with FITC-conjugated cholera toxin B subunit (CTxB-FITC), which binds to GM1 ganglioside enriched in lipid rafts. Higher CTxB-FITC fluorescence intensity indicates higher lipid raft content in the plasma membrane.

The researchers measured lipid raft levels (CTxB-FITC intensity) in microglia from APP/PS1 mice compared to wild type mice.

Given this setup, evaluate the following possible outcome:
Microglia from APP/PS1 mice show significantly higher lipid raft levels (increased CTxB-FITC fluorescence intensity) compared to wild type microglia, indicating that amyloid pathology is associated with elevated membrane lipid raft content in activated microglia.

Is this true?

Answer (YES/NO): NO